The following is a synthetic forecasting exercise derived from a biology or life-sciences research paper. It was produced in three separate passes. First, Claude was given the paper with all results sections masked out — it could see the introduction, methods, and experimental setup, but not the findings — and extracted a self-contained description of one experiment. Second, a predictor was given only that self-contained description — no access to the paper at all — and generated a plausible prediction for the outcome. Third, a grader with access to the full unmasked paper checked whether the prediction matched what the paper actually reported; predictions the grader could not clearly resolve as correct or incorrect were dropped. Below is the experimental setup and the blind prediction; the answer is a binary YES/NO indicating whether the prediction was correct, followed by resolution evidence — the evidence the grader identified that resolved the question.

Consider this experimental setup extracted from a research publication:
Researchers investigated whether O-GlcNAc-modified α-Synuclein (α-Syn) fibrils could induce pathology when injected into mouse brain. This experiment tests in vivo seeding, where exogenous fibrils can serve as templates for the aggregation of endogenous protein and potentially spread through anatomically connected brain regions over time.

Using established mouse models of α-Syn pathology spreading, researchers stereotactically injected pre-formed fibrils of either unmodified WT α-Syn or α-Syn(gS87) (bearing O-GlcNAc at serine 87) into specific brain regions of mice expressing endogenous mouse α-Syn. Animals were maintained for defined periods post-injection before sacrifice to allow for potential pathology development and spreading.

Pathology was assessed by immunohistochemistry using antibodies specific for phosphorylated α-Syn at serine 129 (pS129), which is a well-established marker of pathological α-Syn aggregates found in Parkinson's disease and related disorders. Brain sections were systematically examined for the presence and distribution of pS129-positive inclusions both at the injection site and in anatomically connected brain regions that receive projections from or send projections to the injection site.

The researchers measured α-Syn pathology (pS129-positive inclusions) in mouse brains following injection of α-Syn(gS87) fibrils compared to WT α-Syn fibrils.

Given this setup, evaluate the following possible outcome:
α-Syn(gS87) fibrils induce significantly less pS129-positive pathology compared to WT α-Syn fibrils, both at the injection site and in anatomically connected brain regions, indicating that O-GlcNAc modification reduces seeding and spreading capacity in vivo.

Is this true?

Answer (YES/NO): YES